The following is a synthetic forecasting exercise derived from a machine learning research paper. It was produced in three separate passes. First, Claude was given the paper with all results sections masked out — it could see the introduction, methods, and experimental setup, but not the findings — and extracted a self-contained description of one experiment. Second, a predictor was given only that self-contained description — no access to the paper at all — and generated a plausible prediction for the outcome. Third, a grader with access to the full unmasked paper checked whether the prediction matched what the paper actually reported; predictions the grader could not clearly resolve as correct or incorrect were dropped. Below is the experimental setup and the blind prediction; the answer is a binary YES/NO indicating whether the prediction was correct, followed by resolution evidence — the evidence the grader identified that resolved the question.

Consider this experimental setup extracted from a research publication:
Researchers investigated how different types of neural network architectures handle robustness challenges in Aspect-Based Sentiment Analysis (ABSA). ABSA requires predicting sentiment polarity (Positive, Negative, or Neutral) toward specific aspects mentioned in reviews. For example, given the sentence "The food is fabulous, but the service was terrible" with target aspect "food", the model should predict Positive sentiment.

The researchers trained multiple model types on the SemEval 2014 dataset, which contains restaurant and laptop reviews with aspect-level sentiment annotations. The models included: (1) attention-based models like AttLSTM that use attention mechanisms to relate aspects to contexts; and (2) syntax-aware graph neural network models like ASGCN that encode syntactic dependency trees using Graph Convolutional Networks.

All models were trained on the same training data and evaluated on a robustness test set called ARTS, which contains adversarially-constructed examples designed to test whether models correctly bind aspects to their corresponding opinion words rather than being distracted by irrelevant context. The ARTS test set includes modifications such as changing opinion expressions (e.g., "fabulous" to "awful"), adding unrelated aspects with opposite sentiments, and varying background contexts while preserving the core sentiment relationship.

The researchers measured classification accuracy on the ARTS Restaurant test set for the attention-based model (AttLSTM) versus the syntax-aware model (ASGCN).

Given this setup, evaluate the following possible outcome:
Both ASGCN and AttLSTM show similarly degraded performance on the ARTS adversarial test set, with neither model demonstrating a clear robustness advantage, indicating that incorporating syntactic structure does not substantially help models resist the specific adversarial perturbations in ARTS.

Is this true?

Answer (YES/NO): NO